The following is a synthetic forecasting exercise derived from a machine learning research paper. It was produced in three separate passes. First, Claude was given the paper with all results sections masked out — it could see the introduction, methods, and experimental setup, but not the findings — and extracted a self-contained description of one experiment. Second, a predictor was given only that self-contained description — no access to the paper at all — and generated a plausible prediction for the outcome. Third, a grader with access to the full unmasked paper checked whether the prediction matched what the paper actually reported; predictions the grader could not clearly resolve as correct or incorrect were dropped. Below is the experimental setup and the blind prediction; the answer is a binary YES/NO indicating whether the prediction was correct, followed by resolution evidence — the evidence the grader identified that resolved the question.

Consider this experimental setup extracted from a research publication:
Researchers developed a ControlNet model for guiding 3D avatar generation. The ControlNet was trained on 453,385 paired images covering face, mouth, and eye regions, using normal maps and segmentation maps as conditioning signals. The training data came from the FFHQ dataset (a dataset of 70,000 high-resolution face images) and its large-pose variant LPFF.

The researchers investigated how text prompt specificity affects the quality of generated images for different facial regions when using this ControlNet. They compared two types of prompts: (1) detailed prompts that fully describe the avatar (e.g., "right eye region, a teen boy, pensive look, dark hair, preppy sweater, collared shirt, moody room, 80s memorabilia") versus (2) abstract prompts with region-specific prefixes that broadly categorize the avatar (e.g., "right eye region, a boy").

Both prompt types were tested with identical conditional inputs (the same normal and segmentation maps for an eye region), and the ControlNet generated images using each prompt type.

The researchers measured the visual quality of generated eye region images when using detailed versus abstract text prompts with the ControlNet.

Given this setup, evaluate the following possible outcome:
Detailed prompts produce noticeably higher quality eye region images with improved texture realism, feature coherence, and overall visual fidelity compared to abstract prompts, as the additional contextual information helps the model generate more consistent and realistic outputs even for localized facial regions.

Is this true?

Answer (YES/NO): NO